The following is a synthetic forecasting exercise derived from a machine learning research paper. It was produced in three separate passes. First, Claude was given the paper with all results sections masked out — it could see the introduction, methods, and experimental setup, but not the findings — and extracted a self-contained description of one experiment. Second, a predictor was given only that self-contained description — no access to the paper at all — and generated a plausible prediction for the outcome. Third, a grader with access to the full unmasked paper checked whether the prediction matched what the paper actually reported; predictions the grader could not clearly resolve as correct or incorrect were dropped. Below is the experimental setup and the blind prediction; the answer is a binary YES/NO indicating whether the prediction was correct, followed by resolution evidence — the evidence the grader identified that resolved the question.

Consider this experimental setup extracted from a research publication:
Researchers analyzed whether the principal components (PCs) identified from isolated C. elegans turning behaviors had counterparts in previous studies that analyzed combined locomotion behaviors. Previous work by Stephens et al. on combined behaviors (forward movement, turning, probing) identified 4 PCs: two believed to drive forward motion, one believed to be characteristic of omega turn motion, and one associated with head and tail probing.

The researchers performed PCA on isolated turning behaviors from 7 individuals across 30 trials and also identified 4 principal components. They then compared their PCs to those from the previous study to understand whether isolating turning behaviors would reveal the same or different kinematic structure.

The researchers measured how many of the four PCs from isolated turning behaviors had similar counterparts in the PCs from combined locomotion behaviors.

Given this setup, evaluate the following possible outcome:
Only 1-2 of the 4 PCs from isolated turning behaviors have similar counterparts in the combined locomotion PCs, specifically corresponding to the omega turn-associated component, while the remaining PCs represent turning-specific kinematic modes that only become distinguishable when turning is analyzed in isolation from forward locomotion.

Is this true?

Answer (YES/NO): NO